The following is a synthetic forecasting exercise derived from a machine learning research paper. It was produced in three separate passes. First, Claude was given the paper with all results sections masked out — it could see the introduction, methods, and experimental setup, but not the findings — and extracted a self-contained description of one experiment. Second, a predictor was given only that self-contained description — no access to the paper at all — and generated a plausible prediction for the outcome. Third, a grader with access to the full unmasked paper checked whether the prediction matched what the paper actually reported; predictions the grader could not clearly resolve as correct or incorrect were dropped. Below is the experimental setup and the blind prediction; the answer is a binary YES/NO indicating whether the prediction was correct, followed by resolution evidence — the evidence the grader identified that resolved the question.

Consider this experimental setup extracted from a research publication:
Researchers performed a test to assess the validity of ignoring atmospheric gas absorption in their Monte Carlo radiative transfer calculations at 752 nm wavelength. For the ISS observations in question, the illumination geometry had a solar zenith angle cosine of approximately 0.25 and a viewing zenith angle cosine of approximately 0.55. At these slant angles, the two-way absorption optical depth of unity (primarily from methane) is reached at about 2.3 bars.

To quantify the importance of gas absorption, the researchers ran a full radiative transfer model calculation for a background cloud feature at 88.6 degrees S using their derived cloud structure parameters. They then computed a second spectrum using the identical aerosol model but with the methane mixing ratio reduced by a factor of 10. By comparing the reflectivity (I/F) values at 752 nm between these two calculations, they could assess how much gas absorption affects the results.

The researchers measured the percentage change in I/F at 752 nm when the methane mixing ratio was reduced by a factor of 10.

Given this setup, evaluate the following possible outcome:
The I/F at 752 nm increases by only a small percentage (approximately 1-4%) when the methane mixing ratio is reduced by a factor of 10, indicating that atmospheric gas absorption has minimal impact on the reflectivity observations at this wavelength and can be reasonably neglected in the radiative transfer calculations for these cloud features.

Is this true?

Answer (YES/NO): NO